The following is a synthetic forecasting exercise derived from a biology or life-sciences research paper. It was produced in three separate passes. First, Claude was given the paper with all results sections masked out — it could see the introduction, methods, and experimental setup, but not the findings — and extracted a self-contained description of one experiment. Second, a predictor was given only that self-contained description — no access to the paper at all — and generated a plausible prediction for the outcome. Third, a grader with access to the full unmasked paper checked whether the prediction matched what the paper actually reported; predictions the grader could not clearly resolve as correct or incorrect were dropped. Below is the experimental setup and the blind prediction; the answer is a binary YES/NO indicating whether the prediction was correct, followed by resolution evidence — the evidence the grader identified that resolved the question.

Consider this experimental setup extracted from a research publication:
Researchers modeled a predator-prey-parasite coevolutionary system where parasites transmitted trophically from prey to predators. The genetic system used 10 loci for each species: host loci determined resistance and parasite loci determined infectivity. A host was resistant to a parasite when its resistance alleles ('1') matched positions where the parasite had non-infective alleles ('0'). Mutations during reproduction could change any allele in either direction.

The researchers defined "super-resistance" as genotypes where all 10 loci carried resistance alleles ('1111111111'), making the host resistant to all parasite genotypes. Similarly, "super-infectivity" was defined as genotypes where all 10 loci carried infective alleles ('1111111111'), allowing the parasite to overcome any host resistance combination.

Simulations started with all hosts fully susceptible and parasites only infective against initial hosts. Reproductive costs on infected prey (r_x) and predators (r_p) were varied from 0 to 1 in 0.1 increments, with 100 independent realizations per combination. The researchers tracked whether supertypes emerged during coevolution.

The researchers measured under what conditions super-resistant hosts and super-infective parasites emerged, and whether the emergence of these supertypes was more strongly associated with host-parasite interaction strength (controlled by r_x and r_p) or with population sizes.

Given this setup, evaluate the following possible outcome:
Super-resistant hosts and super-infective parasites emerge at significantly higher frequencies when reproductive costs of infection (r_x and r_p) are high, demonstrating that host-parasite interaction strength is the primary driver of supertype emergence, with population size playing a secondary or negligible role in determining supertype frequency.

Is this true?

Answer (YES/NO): NO